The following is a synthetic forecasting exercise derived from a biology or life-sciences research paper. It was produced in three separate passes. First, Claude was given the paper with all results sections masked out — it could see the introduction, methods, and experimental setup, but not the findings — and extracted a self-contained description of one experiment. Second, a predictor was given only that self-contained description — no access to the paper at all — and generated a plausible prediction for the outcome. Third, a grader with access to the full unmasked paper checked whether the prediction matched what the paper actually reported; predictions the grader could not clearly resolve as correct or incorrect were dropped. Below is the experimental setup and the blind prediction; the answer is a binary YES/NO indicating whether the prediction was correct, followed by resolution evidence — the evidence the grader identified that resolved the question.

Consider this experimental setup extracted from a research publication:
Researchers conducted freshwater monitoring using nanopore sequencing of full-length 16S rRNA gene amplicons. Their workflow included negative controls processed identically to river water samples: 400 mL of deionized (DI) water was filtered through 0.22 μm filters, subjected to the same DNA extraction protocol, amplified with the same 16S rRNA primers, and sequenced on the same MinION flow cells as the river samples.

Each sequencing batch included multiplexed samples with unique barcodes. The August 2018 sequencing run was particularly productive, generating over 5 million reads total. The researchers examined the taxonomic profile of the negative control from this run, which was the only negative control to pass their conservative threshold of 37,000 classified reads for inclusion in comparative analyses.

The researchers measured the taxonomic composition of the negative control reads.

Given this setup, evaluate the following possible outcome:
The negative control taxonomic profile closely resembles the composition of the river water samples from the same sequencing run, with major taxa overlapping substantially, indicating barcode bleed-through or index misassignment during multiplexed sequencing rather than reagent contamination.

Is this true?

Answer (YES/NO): YES